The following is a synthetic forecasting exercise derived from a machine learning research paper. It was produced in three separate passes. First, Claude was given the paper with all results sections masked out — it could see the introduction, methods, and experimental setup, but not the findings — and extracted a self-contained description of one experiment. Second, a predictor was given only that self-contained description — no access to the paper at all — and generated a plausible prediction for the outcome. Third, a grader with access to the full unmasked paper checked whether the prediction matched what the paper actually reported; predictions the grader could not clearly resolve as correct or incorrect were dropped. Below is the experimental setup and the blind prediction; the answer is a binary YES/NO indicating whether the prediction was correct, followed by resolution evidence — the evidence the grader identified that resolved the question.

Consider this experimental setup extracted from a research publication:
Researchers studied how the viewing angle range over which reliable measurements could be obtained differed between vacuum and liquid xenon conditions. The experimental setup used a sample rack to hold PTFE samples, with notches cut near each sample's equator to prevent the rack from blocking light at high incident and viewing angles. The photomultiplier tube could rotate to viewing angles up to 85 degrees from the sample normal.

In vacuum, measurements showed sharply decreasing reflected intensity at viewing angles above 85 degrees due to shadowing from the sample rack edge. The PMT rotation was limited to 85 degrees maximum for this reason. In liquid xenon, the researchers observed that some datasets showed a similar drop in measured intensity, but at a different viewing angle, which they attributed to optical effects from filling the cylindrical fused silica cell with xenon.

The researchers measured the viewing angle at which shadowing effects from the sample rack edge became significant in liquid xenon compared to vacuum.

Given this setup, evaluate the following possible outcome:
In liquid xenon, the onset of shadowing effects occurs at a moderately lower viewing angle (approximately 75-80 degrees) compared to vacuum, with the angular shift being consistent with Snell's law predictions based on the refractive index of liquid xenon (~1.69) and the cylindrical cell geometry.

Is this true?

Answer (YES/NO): YES